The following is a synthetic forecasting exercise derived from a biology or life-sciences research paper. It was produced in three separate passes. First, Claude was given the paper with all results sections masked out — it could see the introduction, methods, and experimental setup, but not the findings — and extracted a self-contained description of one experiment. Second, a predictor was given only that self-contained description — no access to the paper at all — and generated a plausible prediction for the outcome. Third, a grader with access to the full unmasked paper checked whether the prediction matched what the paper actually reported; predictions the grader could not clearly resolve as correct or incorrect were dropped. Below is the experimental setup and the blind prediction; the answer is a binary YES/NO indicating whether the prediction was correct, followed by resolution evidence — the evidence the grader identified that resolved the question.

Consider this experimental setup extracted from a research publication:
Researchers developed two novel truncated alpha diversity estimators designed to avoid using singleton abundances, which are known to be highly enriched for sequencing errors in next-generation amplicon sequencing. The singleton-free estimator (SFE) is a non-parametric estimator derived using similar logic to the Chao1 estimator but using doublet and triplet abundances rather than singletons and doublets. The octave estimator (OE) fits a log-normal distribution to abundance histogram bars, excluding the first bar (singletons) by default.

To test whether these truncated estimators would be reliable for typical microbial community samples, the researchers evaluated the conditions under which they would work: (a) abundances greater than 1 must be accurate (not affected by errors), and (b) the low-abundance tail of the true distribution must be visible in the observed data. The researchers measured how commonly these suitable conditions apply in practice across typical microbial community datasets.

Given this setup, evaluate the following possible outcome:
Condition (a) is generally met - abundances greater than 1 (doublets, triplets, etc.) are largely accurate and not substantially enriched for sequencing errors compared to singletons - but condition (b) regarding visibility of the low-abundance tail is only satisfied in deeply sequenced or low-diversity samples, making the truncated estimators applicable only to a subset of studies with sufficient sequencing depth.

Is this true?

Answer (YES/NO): NO